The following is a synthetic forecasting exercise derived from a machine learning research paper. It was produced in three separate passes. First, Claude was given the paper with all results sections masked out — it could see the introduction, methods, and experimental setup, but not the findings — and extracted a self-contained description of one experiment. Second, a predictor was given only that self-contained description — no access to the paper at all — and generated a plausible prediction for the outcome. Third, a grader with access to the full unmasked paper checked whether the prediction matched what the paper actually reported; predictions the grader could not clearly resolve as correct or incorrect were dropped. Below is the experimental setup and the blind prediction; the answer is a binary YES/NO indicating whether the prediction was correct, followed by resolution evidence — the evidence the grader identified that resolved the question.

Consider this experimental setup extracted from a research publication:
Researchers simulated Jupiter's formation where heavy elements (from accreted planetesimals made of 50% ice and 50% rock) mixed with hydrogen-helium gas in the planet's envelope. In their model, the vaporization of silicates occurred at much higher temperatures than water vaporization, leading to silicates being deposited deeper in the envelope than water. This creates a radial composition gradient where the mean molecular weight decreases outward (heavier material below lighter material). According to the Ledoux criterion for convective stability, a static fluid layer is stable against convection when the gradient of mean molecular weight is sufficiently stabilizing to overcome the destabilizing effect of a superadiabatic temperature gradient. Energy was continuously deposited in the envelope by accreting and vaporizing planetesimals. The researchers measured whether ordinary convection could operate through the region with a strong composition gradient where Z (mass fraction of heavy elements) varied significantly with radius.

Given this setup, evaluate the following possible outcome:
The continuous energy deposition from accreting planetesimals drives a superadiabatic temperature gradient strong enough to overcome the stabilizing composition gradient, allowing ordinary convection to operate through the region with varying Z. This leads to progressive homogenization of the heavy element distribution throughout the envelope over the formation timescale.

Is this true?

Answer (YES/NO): NO